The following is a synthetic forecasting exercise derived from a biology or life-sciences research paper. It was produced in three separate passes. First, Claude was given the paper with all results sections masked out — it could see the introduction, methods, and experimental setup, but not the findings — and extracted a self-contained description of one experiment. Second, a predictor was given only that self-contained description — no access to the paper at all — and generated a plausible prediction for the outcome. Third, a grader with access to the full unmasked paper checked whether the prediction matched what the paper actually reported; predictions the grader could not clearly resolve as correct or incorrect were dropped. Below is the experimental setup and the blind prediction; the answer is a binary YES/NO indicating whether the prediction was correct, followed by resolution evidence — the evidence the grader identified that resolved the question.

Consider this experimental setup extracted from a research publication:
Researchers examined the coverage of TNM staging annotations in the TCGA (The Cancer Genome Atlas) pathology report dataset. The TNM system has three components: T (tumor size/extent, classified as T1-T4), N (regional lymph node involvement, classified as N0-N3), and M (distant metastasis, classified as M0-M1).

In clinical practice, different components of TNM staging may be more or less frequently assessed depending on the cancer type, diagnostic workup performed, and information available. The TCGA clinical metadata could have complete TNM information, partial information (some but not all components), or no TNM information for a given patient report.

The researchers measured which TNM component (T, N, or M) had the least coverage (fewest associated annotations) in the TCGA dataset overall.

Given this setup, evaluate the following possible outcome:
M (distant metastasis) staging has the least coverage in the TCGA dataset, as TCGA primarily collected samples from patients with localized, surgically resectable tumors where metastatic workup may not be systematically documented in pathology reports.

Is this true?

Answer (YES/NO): YES